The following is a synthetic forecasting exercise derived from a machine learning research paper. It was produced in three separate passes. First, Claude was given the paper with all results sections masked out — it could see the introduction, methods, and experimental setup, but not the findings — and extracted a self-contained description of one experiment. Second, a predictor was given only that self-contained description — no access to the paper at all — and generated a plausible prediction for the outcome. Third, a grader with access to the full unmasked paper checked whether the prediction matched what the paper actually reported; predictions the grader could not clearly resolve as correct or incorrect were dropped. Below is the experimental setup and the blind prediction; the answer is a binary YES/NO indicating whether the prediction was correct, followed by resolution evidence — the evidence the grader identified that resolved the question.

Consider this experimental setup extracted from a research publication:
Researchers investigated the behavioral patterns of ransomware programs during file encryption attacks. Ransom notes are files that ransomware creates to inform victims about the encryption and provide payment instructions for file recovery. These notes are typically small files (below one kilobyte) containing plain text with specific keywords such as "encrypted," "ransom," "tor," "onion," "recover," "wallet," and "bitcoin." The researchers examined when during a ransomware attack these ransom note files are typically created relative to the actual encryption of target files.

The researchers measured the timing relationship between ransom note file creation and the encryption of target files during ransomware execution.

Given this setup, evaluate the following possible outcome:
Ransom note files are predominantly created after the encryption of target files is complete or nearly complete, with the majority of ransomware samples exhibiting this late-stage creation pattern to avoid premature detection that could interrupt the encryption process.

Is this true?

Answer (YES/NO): NO